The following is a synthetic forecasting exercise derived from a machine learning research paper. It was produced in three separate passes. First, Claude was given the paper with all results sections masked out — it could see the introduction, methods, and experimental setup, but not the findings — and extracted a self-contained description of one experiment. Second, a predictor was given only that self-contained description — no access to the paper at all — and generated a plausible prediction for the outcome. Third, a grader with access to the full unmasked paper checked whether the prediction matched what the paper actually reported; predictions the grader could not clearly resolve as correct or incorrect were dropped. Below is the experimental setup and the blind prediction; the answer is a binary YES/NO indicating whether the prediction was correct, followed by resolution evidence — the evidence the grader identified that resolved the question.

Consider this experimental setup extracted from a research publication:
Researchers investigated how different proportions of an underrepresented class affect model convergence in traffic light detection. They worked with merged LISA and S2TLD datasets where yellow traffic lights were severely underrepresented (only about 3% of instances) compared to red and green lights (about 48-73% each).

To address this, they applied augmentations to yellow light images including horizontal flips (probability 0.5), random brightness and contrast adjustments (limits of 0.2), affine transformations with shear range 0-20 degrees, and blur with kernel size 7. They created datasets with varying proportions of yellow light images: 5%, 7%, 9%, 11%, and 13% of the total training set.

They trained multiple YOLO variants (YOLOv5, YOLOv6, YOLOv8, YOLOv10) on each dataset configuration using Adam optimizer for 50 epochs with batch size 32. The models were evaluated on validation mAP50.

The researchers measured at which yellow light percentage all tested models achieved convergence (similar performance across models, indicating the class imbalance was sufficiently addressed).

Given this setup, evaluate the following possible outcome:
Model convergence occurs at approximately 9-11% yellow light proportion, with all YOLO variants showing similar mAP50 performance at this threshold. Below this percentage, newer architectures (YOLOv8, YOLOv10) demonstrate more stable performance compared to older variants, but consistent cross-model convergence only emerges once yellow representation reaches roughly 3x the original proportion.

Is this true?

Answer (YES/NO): NO